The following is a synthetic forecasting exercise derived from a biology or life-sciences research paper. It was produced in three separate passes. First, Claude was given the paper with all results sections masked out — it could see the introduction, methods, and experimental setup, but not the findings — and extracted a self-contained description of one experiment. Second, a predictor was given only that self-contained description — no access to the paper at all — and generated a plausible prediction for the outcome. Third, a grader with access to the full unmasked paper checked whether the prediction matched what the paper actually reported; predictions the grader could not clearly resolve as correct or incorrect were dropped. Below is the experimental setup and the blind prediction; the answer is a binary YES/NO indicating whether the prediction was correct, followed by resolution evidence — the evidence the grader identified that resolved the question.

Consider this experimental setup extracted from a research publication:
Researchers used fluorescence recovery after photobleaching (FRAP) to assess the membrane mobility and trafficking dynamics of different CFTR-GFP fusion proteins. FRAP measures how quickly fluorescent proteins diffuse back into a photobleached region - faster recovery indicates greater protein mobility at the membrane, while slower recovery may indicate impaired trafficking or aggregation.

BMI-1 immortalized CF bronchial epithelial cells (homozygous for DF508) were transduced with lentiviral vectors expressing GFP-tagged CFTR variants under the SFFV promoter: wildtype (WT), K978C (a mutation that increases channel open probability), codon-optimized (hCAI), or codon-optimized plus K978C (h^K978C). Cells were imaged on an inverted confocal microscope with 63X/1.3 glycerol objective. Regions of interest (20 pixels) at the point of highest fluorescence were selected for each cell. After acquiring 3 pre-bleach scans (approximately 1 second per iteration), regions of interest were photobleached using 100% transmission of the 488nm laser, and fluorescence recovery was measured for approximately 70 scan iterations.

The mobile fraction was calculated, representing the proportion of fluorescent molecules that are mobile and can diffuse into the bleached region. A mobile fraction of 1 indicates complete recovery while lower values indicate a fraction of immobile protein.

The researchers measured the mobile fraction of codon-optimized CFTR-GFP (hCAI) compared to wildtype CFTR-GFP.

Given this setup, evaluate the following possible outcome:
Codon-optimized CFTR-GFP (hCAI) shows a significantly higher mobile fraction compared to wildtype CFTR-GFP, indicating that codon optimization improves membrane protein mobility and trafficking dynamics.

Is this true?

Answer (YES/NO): NO